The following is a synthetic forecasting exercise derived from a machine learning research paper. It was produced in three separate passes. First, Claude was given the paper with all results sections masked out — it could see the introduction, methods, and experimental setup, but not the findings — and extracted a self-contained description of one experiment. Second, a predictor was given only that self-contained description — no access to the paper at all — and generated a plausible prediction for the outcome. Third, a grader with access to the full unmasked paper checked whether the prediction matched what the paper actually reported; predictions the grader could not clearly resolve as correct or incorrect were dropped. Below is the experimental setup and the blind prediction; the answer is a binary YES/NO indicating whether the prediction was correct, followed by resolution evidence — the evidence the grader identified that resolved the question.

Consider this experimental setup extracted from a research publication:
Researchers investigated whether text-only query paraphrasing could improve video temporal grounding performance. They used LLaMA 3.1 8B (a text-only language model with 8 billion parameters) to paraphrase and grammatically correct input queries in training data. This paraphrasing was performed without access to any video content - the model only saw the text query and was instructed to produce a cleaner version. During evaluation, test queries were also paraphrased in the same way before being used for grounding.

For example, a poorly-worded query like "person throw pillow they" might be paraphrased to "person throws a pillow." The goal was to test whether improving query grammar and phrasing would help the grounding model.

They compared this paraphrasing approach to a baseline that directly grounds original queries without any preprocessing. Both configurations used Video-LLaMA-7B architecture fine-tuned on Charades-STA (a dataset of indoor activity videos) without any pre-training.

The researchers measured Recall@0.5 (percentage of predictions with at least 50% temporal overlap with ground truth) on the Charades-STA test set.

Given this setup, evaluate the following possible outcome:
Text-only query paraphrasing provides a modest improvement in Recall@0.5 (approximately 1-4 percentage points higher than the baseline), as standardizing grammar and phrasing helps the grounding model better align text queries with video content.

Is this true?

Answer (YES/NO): NO